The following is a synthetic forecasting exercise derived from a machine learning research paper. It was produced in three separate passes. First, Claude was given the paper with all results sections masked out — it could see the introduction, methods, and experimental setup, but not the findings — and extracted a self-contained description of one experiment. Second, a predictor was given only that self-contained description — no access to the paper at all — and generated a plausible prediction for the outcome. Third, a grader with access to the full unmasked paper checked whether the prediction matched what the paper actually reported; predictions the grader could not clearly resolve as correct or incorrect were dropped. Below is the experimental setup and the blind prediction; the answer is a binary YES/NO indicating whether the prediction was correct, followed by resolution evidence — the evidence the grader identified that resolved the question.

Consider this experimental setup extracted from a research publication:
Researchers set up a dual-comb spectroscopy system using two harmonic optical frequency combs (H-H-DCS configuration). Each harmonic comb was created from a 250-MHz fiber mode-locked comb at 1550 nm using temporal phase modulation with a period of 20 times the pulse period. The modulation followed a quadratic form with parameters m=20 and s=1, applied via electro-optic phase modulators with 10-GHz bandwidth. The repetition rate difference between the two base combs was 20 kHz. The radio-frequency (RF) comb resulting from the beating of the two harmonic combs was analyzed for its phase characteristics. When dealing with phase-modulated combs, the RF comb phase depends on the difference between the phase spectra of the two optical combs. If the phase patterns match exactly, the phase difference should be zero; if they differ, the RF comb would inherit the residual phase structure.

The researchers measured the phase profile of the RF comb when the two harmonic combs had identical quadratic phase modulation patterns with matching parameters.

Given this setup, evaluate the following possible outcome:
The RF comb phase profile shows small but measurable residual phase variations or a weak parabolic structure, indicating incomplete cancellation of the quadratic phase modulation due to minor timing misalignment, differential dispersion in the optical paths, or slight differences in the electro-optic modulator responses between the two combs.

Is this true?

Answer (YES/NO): NO